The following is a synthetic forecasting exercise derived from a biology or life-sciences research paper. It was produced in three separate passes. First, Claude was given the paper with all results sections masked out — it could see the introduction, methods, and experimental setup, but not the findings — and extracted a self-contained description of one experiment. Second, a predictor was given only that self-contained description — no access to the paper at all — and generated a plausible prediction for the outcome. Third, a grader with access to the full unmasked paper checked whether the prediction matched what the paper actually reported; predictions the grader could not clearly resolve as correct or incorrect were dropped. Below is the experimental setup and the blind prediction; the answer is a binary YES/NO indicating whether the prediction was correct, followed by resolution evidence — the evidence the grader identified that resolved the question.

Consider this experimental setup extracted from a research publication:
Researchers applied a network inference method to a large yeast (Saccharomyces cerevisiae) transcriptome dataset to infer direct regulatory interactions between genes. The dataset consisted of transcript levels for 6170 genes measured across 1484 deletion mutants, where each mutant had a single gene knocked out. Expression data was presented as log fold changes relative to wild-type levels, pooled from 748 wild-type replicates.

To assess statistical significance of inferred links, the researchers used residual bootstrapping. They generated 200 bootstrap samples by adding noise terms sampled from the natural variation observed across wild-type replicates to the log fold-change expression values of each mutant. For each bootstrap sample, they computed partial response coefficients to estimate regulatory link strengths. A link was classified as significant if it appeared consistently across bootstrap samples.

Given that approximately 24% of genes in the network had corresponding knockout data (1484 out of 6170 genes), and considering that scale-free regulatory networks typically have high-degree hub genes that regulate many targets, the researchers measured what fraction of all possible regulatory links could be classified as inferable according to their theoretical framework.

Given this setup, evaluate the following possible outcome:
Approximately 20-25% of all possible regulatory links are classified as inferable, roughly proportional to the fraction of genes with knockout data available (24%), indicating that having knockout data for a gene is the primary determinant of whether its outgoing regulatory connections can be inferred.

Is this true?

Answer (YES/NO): NO